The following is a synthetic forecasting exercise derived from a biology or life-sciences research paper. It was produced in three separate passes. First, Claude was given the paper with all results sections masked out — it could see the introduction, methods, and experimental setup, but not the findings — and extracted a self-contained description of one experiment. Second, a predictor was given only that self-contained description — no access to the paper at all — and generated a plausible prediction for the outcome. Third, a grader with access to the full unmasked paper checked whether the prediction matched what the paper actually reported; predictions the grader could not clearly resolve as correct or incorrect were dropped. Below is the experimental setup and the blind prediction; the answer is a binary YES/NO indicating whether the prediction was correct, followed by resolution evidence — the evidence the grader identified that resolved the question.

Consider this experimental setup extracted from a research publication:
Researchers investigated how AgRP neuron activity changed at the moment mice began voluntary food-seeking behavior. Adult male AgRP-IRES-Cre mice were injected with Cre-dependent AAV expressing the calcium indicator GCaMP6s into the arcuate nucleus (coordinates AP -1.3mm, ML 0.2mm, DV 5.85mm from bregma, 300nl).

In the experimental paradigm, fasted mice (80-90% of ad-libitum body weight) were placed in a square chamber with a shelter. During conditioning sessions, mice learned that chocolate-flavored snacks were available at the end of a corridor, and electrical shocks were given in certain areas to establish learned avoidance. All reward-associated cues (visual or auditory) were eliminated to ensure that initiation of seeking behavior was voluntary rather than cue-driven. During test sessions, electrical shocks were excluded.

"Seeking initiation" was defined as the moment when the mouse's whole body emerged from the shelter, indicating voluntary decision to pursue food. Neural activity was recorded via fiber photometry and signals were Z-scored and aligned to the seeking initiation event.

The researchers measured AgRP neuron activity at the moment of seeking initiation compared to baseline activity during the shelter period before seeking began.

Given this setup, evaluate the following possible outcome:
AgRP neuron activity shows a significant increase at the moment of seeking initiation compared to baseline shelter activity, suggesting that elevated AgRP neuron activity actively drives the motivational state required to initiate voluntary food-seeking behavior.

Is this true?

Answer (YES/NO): NO